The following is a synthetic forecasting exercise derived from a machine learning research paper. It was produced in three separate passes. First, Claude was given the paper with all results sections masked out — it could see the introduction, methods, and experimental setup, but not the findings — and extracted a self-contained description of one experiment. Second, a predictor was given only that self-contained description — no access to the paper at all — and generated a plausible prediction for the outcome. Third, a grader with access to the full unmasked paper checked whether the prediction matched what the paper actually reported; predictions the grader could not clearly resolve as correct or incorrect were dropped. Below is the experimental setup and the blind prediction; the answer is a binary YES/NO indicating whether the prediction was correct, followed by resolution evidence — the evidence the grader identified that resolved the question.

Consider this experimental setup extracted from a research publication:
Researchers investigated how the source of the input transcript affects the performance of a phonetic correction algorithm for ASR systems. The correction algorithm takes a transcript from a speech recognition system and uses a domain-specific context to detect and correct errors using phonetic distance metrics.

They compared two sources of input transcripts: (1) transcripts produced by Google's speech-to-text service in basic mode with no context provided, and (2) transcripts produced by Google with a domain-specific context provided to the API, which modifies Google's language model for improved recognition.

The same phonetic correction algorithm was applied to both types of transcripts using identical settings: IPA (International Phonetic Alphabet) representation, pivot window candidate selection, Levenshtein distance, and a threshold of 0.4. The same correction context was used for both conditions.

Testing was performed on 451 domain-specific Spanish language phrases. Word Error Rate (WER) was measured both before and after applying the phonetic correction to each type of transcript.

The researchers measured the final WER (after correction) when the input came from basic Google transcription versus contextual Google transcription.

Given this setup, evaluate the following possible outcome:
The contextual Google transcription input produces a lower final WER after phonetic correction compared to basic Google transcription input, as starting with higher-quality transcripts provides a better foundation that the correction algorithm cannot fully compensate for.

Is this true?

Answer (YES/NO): YES